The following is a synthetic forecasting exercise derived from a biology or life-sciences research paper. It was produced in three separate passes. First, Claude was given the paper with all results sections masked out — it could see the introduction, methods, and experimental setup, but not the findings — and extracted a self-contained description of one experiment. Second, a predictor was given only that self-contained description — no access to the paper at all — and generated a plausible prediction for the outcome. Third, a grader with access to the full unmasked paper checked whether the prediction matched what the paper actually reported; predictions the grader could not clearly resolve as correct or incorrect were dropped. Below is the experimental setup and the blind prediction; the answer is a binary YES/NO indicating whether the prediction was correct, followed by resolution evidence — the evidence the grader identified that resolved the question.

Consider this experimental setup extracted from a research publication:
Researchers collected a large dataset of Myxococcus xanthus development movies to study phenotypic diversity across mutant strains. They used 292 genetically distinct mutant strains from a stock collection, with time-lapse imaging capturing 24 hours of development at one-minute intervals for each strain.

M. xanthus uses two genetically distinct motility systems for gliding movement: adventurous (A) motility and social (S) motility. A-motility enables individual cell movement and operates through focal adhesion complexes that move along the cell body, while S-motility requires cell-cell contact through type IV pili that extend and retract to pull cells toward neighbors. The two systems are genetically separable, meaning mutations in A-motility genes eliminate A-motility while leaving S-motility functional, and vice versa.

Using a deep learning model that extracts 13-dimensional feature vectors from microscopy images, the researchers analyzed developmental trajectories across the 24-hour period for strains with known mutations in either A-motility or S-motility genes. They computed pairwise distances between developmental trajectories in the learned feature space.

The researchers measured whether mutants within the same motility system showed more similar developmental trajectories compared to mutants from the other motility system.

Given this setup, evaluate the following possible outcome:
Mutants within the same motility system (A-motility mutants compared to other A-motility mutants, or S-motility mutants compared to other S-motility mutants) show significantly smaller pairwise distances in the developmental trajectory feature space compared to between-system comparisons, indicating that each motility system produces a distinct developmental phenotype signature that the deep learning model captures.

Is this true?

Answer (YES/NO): YES